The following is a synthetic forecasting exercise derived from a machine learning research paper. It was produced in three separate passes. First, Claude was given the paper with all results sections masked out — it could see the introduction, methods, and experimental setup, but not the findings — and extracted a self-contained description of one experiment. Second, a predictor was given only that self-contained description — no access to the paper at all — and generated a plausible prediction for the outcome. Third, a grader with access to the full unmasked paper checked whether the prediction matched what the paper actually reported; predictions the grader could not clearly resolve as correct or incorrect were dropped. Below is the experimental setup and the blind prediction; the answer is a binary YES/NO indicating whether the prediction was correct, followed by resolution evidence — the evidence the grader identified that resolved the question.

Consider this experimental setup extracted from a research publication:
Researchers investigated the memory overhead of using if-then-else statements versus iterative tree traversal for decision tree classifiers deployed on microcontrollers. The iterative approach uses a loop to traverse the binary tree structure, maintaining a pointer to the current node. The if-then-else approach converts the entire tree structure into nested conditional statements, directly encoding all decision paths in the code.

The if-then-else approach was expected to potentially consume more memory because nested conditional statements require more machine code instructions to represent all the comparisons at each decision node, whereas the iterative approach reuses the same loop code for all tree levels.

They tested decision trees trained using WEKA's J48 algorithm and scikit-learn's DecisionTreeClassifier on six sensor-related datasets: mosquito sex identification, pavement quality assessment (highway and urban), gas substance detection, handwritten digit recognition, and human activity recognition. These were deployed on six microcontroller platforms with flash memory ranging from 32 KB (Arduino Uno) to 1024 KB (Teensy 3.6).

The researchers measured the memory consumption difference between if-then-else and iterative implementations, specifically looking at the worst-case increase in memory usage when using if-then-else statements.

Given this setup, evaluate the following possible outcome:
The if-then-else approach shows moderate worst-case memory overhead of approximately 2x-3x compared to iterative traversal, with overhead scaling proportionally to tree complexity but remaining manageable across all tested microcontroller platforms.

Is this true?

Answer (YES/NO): NO